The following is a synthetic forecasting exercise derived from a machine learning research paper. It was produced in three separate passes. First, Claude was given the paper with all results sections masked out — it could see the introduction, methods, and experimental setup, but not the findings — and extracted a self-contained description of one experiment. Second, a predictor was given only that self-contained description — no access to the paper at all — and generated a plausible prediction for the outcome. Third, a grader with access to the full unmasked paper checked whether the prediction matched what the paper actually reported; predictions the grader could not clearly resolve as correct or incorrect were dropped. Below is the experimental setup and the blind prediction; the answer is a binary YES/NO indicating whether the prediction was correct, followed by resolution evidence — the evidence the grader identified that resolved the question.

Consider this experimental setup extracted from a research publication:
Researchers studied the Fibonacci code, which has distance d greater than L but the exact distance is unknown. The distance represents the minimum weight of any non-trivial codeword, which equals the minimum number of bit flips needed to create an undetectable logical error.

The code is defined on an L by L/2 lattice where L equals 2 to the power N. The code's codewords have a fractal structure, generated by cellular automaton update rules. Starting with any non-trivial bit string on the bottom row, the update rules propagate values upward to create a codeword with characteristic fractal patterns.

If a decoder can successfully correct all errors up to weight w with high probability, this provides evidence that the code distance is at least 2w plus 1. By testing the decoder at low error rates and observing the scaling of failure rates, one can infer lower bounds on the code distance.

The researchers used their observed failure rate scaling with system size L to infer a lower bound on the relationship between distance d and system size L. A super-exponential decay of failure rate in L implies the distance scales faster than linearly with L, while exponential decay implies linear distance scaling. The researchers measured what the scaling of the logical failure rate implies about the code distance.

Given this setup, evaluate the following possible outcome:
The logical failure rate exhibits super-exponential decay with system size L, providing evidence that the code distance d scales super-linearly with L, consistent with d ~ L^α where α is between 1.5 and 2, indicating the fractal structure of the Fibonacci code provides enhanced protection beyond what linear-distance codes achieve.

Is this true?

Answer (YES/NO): NO